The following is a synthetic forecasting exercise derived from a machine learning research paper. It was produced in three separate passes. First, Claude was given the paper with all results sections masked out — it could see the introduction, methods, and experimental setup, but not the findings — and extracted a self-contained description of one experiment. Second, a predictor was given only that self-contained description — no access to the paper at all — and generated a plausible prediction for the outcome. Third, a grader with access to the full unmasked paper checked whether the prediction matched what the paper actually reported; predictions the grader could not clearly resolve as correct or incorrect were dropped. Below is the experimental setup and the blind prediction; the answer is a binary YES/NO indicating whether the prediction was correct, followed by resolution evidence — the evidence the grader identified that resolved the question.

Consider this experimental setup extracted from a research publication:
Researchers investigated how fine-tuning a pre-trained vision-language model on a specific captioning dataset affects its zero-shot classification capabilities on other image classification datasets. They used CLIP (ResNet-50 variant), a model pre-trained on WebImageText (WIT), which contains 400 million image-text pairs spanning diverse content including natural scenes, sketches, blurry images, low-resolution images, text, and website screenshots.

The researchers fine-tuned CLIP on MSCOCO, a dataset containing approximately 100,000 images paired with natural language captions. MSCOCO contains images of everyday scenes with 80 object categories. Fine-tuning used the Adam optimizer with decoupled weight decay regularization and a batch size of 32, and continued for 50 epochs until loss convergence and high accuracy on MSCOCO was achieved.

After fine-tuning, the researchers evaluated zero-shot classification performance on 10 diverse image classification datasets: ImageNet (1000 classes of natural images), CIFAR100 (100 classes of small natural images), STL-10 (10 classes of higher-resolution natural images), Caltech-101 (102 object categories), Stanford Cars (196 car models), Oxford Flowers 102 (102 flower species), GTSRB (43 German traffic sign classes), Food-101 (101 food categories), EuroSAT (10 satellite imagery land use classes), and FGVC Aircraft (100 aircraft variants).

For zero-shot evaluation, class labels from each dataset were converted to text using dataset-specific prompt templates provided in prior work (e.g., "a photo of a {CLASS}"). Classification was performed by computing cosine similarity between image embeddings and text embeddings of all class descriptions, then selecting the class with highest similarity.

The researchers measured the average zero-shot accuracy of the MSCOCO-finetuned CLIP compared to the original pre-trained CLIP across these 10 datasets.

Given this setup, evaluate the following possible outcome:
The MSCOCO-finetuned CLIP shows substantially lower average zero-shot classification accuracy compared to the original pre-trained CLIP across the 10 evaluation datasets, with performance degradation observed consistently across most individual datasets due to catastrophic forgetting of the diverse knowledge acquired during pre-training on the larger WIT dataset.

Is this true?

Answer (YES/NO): YES